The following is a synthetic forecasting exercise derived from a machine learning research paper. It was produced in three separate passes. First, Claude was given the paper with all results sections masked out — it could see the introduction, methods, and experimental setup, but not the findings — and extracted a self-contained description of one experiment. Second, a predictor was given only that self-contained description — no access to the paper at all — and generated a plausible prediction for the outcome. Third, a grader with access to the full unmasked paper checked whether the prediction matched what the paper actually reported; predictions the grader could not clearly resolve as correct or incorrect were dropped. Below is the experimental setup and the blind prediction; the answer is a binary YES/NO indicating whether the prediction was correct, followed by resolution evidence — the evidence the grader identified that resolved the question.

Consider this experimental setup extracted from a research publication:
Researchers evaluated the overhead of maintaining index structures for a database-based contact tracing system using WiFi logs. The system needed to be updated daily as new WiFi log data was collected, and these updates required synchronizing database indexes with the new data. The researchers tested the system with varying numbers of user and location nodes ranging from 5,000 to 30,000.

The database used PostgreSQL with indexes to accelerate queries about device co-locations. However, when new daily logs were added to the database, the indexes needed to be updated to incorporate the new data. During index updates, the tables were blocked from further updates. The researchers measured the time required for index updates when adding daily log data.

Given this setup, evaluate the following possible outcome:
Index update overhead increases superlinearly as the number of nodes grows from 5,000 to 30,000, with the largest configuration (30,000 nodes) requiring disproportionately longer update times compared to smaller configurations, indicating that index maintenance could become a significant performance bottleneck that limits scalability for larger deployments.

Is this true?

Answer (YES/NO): NO